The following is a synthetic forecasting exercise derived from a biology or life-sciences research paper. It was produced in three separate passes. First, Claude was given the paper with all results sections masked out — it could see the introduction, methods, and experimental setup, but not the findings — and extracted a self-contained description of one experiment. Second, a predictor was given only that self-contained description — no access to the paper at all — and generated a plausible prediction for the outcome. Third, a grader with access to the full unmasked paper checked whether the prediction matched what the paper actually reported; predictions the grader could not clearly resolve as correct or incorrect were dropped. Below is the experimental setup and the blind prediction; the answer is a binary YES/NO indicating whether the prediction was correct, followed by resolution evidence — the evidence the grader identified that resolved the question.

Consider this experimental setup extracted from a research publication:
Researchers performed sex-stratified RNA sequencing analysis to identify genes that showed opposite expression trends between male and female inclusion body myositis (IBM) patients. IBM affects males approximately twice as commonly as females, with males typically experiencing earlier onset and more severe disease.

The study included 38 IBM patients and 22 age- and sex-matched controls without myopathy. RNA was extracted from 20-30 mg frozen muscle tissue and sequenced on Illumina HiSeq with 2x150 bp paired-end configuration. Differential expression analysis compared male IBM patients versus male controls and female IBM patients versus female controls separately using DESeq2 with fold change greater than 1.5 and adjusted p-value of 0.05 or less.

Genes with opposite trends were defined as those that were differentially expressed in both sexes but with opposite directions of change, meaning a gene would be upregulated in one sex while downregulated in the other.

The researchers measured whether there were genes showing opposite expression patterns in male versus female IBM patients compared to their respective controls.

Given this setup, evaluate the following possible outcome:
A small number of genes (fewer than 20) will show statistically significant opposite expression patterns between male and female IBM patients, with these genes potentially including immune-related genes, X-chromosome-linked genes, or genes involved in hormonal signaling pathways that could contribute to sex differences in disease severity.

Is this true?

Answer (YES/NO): NO